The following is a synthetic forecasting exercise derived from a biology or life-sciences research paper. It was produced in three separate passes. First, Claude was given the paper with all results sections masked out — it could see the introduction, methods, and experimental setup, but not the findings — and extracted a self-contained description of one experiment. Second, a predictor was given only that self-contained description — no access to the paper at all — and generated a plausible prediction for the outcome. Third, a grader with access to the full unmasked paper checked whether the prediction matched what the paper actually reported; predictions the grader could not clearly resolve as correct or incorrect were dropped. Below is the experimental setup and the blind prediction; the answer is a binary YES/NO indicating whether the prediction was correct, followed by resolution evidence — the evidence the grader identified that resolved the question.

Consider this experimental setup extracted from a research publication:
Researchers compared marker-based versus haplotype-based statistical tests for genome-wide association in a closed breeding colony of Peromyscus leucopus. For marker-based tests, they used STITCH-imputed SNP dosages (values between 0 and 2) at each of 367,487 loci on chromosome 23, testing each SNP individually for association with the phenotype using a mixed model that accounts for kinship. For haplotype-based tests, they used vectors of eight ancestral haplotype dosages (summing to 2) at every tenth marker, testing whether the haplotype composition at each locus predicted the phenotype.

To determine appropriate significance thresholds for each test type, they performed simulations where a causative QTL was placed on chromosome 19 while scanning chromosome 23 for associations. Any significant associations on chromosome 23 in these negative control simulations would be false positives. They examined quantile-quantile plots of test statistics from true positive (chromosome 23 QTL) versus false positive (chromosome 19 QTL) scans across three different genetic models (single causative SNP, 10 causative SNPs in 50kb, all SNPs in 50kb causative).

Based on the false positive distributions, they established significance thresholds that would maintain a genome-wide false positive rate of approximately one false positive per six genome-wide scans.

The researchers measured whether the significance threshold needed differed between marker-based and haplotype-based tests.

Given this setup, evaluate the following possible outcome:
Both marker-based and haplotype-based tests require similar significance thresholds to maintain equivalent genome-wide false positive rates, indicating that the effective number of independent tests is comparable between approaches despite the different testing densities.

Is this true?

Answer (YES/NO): NO